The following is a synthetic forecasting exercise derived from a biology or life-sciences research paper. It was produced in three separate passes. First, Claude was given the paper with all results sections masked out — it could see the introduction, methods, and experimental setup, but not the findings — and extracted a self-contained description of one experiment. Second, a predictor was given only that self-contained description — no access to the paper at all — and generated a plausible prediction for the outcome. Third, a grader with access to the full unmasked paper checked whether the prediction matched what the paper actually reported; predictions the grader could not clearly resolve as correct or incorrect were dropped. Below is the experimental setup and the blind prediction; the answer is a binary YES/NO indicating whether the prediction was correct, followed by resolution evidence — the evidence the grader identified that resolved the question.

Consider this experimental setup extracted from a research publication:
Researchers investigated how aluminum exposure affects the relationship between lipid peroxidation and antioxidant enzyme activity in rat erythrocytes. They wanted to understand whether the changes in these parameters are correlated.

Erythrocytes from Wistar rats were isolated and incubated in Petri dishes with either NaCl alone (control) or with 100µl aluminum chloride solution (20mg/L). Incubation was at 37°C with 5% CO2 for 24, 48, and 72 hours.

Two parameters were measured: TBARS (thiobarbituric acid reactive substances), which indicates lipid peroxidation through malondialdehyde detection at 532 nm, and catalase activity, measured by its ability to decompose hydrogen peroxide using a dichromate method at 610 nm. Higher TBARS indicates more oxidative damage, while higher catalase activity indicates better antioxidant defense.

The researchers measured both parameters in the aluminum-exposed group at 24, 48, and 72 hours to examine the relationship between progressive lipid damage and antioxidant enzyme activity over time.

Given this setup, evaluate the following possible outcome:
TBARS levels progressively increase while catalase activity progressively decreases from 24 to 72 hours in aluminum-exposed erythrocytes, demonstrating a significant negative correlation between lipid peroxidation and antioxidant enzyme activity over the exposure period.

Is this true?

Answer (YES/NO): NO